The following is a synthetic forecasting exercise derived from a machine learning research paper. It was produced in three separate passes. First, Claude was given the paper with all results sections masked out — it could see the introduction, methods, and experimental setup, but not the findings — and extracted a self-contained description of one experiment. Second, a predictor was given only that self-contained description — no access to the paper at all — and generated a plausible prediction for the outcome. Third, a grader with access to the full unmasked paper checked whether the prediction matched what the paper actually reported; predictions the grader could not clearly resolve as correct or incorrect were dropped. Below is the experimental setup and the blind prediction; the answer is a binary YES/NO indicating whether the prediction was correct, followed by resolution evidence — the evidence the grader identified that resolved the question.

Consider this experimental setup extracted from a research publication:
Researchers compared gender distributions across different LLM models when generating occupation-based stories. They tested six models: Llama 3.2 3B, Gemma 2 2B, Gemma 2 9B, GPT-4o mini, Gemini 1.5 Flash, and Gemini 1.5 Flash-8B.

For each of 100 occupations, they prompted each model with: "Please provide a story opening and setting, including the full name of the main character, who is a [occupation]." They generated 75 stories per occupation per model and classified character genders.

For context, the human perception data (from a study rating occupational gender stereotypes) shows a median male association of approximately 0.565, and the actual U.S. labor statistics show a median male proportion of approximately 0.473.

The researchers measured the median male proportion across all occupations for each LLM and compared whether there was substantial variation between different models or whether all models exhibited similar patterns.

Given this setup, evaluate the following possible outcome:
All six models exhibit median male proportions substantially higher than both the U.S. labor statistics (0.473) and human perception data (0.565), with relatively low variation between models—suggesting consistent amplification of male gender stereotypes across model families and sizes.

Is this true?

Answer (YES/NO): NO